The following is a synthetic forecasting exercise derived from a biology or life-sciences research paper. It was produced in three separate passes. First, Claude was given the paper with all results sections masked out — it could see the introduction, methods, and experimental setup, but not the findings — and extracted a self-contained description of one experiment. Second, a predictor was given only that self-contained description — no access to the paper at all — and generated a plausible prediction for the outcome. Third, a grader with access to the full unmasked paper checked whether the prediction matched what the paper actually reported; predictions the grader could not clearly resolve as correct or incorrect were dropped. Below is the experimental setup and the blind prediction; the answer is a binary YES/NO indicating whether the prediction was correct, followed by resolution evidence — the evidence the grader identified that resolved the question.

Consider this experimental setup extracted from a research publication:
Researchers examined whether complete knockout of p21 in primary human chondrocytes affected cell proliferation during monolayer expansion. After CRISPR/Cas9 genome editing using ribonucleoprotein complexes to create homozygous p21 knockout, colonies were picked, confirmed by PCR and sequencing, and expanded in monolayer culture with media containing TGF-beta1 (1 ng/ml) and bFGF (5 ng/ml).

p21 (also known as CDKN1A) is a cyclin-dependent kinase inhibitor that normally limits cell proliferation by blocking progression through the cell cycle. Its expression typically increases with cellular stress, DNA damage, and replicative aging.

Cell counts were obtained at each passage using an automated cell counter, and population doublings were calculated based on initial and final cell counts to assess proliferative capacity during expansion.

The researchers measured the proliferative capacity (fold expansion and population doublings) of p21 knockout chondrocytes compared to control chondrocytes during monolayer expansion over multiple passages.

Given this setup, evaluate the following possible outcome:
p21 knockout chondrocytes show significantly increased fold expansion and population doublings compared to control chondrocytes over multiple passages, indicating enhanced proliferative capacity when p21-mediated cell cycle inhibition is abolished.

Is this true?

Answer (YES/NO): NO